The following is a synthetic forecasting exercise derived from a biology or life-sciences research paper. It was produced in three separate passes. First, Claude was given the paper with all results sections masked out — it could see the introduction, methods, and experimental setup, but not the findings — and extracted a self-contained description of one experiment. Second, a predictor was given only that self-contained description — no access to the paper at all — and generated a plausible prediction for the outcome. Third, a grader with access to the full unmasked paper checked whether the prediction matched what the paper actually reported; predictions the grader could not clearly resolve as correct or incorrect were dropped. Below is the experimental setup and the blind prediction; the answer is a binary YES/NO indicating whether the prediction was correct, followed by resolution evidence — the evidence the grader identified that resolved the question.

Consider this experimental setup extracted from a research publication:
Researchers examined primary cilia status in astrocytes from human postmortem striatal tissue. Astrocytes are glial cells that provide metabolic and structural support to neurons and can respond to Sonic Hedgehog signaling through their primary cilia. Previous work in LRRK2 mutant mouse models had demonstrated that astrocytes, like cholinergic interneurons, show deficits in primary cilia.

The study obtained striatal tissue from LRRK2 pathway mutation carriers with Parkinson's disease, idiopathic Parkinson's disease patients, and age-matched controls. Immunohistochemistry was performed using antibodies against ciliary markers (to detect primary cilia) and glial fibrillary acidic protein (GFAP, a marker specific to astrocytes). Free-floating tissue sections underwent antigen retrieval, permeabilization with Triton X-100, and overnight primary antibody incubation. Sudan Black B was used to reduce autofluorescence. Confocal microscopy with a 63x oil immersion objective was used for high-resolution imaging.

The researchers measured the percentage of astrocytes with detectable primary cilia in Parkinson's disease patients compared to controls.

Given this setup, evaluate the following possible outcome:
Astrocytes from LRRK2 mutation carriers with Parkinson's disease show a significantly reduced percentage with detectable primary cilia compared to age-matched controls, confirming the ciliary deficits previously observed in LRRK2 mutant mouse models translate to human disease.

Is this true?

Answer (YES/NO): YES